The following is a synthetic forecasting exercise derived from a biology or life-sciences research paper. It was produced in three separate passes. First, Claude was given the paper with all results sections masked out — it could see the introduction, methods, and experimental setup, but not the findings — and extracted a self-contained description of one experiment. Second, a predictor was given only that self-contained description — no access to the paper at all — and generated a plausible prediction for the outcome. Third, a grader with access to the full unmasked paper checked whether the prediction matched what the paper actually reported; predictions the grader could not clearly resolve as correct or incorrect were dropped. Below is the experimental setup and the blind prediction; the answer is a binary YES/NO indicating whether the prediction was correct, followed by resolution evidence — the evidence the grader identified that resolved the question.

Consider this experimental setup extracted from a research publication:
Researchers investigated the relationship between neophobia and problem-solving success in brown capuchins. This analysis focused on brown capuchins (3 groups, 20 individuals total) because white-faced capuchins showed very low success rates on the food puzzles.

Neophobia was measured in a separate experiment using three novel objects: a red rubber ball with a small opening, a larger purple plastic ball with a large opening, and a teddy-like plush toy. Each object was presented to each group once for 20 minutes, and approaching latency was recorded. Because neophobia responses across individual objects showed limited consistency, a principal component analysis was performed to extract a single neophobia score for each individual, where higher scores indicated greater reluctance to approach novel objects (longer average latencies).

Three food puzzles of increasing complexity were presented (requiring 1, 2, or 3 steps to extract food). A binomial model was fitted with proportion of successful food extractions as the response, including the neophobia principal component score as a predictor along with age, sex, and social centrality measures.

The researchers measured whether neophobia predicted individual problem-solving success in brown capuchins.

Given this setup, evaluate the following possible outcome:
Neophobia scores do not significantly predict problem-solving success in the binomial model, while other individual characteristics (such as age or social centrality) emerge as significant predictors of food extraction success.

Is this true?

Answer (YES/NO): YES